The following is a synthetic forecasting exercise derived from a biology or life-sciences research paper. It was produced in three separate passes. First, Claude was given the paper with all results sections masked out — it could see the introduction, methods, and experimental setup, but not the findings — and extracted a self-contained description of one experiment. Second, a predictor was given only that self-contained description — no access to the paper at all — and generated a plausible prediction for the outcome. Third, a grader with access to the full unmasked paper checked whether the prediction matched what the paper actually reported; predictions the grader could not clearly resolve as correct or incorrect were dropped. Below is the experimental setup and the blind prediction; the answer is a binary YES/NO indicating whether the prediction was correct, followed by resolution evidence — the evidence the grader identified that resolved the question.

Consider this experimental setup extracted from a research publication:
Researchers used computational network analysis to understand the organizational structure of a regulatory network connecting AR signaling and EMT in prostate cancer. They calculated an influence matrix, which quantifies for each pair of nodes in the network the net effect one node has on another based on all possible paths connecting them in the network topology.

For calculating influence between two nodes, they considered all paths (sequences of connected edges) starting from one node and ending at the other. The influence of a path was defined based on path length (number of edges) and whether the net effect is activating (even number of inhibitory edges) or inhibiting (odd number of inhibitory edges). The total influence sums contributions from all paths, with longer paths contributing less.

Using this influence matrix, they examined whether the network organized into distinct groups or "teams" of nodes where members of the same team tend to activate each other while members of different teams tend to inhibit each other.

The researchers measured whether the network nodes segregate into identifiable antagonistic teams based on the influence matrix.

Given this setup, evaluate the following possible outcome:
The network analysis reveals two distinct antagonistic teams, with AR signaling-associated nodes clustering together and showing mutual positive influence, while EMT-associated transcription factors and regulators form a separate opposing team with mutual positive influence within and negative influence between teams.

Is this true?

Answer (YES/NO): NO